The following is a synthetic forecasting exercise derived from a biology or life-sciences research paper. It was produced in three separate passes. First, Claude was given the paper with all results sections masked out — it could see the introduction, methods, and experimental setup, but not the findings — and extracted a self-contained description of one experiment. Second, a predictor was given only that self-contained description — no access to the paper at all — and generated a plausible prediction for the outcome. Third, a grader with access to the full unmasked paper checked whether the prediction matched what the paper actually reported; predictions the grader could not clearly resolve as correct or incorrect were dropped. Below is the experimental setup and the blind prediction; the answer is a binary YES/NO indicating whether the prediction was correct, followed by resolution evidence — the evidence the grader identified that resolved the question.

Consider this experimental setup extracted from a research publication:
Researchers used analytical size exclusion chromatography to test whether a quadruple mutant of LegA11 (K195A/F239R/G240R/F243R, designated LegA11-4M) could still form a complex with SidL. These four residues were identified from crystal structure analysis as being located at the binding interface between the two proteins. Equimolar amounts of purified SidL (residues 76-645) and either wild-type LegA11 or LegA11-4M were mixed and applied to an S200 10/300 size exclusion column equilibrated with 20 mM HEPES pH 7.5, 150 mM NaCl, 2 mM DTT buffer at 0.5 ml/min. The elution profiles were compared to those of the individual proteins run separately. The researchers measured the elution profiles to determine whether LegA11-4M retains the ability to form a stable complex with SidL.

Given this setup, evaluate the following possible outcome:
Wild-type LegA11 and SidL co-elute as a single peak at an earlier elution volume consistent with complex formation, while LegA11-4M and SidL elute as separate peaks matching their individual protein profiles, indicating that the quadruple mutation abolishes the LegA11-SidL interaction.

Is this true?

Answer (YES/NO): YES